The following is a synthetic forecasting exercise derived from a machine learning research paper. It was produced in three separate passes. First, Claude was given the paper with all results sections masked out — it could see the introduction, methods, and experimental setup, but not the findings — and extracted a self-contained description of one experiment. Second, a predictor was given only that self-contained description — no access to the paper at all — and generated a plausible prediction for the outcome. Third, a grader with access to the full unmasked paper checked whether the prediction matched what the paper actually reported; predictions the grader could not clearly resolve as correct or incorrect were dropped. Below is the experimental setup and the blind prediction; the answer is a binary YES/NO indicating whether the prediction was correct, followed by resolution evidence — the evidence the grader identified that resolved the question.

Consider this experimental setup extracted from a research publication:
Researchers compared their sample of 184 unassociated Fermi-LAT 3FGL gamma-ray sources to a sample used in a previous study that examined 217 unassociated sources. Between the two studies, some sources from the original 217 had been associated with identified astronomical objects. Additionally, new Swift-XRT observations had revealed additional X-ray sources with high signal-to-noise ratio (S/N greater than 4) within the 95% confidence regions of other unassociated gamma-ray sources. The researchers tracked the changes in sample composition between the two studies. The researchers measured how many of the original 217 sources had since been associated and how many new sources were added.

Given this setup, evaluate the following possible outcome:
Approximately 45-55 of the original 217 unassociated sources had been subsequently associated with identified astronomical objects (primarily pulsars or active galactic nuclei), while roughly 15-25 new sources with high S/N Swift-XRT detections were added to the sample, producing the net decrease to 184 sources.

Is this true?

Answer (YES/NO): NO